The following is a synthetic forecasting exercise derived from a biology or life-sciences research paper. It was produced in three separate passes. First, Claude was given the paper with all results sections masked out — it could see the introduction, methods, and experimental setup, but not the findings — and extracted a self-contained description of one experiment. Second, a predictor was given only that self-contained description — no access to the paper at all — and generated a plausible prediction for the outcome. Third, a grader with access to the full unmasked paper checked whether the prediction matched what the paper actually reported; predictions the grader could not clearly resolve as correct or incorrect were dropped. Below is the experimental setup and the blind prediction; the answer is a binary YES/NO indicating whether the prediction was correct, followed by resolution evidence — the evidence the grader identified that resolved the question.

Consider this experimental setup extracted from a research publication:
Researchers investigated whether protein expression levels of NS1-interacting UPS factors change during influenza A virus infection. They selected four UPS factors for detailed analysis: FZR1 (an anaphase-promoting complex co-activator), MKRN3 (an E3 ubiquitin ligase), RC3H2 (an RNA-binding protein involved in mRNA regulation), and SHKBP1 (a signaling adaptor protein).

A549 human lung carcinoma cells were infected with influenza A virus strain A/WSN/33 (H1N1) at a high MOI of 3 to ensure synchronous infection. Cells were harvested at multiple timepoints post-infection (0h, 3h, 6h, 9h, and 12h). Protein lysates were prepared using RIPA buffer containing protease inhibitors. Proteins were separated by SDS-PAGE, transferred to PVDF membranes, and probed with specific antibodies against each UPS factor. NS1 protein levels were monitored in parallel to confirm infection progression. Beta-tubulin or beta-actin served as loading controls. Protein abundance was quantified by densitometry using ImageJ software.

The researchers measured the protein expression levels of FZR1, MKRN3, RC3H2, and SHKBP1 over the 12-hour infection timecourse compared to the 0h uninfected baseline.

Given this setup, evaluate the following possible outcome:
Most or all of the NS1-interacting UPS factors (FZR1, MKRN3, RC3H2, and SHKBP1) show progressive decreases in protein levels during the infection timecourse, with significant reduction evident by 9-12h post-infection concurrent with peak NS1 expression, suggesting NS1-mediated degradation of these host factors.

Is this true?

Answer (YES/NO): NO